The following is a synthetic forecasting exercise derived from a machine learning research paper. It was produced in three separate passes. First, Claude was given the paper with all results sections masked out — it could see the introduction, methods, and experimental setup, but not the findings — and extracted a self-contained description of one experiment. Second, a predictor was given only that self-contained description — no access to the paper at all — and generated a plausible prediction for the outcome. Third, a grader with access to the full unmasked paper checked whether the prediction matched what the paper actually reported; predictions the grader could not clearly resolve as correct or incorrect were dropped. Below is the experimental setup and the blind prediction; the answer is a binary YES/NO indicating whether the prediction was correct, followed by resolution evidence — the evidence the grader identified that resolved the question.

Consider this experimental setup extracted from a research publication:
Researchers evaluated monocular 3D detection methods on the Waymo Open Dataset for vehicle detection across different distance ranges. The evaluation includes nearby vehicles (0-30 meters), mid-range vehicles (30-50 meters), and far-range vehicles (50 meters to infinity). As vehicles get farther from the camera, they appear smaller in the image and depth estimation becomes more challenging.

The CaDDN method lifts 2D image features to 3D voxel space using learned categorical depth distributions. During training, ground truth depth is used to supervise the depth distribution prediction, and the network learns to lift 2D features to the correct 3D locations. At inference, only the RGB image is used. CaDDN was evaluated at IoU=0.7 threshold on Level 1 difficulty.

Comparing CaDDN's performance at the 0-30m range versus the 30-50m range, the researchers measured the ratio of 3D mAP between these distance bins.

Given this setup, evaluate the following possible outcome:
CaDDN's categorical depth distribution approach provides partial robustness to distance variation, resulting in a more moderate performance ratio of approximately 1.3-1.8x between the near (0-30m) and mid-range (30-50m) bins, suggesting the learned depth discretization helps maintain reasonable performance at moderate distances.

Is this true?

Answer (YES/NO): NO